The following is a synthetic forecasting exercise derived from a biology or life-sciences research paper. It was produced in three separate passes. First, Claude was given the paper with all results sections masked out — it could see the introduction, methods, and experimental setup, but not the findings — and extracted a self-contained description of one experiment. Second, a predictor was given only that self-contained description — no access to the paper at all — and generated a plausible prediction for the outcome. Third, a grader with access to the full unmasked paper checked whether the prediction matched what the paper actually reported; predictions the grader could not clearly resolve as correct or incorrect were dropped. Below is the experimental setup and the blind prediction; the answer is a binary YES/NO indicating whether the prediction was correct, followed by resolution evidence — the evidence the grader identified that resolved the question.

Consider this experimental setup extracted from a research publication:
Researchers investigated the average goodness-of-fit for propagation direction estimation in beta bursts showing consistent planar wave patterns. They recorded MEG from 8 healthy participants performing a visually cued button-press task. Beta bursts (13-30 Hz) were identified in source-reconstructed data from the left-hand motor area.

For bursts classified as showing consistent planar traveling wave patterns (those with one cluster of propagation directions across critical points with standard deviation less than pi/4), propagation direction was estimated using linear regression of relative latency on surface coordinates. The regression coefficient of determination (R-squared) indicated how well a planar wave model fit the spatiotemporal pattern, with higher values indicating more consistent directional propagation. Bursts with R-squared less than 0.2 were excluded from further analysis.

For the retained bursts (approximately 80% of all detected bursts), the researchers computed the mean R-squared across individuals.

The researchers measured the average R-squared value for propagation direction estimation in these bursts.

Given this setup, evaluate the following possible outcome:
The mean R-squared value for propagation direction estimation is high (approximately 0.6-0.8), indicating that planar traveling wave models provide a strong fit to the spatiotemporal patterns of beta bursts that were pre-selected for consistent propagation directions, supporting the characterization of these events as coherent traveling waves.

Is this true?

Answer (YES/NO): NO